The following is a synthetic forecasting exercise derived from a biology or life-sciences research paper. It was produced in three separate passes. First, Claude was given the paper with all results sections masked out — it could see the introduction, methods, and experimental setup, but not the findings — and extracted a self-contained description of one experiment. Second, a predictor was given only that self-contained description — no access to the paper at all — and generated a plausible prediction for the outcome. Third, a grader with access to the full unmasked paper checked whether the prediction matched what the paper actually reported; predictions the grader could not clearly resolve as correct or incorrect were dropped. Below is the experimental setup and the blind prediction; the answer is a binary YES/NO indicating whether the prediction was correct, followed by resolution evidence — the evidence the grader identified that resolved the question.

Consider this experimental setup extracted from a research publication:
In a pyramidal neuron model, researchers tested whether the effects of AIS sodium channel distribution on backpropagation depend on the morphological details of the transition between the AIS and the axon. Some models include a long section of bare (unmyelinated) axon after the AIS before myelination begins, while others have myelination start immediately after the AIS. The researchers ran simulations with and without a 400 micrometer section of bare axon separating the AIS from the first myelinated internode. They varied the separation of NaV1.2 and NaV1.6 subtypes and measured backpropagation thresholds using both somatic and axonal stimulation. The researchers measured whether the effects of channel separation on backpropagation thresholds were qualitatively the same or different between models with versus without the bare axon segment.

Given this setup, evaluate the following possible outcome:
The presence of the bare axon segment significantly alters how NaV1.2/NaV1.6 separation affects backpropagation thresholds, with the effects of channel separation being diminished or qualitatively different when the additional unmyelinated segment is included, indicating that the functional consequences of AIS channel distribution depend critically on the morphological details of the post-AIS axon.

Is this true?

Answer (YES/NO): NO